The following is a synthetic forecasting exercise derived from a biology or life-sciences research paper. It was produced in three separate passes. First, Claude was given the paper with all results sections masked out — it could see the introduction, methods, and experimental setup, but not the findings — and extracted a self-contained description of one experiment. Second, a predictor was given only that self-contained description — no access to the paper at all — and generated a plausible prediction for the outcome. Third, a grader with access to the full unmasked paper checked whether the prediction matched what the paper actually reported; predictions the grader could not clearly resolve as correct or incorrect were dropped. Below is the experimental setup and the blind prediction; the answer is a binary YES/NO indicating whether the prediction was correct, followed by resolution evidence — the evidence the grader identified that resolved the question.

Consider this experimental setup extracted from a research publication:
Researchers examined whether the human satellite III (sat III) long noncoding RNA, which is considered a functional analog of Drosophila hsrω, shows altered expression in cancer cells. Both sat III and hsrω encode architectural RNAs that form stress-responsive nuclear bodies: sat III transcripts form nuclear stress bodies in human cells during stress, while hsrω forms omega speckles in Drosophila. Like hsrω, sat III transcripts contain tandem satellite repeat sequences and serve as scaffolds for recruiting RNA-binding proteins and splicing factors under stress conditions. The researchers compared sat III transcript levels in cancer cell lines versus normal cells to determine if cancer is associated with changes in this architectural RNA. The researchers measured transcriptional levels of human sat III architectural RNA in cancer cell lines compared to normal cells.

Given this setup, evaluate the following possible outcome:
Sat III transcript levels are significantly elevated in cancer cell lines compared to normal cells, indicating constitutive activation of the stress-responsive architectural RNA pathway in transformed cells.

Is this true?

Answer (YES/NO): YES